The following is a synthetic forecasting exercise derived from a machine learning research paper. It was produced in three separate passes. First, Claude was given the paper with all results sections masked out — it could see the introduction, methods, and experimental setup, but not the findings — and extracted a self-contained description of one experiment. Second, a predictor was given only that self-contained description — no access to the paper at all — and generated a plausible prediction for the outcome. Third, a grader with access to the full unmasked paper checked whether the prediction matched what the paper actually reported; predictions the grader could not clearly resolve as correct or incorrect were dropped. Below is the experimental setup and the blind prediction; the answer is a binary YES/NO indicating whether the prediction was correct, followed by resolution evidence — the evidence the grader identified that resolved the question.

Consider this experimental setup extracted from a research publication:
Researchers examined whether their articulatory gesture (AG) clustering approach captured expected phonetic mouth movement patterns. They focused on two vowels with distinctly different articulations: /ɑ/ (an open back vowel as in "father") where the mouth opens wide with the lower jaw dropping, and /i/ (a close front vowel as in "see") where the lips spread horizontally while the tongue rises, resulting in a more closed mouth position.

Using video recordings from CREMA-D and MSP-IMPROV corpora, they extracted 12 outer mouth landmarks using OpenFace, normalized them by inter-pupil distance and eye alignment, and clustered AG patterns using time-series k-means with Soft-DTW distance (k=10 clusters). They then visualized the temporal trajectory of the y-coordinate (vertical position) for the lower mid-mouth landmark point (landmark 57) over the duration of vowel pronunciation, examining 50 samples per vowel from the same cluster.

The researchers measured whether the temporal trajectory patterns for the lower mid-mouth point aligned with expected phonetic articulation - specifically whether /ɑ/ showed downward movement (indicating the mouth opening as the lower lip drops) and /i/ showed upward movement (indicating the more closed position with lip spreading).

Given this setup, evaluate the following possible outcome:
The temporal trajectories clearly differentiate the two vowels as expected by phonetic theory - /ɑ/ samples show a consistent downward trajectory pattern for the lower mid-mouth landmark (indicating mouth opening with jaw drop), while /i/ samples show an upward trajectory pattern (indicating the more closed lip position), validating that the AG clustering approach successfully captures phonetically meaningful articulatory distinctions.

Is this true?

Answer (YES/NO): YES